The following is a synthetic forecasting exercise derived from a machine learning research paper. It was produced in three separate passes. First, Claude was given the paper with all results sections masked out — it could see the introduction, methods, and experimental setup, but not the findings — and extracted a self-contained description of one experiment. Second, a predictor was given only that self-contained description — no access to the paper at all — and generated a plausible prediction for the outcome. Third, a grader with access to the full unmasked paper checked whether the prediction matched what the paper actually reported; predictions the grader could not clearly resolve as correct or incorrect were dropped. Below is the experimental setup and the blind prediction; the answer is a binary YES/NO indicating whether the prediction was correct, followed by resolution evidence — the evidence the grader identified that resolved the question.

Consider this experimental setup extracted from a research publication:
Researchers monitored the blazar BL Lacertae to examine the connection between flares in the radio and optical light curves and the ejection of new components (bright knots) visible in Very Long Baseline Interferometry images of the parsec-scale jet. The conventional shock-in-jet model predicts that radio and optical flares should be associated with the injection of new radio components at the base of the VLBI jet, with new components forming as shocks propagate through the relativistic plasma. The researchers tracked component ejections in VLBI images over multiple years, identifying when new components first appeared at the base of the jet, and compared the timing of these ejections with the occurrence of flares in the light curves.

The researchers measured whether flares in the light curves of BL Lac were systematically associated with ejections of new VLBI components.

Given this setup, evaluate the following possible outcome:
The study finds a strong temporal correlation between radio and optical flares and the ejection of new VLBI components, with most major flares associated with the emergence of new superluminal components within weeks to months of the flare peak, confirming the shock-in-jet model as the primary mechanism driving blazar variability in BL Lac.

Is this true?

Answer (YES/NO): NO